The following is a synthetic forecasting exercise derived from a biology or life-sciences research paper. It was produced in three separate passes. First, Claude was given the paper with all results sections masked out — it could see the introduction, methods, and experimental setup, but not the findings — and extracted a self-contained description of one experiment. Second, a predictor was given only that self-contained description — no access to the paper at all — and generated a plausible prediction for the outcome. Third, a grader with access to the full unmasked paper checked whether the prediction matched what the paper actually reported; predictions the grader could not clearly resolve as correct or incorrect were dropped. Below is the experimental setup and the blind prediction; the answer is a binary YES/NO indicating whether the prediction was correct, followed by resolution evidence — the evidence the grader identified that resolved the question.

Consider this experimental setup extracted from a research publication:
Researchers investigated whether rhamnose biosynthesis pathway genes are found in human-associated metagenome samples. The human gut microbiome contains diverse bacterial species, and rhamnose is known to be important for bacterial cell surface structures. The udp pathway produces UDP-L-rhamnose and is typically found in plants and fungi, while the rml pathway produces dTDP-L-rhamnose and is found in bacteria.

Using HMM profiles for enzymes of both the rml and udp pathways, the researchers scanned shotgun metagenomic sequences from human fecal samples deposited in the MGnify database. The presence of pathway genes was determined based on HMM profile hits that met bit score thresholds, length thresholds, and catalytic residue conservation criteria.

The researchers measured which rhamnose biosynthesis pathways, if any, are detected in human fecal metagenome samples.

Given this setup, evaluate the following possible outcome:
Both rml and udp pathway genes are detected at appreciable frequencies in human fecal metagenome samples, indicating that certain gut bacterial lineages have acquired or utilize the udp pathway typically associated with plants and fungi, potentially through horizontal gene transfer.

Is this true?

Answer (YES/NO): NO